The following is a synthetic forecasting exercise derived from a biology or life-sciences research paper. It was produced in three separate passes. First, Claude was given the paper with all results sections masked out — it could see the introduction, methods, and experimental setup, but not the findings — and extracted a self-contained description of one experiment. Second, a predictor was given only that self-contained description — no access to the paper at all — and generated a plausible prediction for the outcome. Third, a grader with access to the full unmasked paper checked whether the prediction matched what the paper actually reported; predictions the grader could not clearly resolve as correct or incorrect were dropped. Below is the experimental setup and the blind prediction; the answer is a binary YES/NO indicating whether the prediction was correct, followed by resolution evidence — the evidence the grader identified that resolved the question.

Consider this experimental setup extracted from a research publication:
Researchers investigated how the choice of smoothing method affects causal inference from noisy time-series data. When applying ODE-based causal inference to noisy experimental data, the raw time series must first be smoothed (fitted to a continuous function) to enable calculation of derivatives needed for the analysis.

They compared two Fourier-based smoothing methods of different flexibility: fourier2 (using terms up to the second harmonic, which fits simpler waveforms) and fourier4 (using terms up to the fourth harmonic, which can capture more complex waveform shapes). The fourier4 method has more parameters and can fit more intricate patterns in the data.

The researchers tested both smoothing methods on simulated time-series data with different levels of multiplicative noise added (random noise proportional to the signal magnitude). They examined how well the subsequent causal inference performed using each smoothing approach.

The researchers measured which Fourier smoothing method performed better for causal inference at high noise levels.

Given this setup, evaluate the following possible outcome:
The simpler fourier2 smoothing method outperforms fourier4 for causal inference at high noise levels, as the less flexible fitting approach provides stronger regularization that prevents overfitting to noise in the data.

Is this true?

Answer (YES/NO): YES